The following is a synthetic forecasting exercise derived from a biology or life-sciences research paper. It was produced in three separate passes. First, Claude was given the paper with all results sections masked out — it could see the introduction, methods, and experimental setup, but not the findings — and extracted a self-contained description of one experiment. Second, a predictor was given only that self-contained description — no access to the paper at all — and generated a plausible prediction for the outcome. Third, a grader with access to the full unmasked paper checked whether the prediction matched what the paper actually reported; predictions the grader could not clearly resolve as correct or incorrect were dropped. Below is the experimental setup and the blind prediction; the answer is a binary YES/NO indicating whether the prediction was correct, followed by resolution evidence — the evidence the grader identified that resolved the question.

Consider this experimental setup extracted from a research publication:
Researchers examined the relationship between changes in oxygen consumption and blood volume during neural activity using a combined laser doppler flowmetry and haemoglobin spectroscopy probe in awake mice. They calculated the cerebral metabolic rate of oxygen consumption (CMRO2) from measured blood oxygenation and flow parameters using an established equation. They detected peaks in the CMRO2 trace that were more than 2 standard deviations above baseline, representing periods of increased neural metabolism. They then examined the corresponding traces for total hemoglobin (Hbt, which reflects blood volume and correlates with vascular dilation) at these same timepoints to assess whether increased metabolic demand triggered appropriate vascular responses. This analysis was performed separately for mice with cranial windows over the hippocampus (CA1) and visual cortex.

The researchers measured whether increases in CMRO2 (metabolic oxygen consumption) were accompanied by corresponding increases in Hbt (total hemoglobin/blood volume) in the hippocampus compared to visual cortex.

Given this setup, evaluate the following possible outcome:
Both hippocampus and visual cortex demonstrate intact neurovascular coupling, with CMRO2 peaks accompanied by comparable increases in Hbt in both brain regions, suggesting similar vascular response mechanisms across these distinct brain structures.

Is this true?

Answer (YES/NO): NO